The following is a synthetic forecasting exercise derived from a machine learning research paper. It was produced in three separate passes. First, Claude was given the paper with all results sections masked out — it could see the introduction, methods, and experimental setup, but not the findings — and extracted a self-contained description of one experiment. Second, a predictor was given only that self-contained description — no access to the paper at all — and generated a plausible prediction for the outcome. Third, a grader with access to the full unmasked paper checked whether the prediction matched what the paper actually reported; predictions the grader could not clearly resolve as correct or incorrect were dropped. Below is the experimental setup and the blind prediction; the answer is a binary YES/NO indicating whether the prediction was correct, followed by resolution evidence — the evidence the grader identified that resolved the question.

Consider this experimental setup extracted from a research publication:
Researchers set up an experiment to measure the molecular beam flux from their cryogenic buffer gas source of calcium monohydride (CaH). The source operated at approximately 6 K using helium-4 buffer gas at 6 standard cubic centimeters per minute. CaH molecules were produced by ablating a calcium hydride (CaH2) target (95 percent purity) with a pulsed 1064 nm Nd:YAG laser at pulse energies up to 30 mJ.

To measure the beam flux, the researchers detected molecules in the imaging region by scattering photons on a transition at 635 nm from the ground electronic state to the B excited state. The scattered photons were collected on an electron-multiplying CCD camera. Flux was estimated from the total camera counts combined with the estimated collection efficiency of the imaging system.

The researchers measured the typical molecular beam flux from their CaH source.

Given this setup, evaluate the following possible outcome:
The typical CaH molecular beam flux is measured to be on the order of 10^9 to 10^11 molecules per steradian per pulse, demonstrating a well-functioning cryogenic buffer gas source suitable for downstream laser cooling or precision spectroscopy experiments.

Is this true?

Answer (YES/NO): YES